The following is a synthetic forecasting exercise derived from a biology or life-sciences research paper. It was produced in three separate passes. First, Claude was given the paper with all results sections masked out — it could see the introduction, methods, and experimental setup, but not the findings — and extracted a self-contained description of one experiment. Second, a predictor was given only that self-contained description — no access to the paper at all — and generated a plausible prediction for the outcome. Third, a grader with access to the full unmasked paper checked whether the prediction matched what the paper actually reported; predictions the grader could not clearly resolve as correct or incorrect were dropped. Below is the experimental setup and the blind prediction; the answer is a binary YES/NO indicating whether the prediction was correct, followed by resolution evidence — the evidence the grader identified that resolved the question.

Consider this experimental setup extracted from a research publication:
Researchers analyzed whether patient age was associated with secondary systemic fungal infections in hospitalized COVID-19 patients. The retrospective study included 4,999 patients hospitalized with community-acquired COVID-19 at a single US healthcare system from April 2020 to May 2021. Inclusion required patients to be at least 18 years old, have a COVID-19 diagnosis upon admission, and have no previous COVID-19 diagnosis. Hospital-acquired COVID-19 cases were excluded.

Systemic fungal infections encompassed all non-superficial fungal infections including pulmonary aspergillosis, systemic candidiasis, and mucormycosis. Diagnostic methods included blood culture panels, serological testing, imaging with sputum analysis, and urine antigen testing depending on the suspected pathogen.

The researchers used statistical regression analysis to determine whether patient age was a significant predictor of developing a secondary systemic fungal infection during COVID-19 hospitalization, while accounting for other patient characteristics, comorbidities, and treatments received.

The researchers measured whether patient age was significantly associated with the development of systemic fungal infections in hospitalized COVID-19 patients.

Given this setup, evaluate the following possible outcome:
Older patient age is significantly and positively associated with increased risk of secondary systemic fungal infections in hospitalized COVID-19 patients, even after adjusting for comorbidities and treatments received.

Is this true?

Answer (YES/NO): NO